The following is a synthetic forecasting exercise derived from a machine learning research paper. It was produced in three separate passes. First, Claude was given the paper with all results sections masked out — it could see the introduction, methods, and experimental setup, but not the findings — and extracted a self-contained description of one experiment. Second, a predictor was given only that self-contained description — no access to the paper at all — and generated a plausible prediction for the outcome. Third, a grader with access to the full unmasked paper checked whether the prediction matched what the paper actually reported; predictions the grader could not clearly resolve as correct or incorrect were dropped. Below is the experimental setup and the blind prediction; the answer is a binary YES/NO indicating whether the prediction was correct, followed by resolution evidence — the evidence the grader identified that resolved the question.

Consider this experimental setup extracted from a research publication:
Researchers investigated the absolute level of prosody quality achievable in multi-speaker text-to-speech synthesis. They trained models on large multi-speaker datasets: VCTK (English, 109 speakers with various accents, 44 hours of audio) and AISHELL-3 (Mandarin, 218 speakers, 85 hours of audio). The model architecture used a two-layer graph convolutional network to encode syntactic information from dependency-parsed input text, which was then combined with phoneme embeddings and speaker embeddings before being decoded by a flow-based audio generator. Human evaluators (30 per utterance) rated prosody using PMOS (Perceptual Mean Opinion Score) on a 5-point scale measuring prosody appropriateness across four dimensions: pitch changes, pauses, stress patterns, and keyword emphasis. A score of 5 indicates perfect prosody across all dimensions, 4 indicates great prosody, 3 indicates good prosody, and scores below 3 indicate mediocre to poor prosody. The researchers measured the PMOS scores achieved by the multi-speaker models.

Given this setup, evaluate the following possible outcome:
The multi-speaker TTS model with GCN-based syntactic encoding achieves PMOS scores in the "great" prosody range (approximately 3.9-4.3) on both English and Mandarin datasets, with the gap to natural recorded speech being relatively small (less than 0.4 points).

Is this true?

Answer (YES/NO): NO